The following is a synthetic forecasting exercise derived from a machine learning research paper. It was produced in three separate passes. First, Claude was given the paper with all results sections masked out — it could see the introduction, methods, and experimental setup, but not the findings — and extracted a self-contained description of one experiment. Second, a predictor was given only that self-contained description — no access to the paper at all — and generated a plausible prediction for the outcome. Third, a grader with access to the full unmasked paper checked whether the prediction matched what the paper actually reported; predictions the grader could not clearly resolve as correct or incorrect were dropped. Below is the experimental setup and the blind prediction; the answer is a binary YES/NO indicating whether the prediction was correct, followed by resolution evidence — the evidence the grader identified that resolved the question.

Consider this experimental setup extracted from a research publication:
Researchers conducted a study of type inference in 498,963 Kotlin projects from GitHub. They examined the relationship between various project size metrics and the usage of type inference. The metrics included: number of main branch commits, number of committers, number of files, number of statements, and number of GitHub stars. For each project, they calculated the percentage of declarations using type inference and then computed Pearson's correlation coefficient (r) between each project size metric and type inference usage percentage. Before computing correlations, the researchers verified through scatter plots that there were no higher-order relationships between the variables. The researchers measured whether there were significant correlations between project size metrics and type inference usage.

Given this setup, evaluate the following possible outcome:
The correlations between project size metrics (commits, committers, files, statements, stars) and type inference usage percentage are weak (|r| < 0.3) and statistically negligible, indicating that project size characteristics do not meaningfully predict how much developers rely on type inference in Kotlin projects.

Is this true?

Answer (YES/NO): NO